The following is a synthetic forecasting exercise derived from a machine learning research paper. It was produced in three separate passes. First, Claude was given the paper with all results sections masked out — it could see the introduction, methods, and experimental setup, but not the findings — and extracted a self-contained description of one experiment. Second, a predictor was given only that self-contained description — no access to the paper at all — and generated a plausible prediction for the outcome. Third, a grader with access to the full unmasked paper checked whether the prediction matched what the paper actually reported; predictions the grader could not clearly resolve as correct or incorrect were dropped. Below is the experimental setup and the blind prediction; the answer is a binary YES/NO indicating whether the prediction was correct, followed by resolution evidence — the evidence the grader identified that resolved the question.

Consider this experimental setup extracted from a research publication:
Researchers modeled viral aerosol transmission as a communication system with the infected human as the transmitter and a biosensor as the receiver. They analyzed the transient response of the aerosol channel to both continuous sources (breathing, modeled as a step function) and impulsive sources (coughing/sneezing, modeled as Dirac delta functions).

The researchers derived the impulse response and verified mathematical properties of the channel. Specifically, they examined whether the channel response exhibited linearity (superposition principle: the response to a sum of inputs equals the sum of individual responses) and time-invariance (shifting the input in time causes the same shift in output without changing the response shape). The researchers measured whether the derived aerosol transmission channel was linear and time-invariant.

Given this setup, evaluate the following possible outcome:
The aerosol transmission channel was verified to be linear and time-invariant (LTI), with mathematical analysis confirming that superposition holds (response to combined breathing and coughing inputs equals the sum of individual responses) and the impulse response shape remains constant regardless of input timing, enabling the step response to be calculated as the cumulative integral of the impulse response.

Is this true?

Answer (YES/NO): YES